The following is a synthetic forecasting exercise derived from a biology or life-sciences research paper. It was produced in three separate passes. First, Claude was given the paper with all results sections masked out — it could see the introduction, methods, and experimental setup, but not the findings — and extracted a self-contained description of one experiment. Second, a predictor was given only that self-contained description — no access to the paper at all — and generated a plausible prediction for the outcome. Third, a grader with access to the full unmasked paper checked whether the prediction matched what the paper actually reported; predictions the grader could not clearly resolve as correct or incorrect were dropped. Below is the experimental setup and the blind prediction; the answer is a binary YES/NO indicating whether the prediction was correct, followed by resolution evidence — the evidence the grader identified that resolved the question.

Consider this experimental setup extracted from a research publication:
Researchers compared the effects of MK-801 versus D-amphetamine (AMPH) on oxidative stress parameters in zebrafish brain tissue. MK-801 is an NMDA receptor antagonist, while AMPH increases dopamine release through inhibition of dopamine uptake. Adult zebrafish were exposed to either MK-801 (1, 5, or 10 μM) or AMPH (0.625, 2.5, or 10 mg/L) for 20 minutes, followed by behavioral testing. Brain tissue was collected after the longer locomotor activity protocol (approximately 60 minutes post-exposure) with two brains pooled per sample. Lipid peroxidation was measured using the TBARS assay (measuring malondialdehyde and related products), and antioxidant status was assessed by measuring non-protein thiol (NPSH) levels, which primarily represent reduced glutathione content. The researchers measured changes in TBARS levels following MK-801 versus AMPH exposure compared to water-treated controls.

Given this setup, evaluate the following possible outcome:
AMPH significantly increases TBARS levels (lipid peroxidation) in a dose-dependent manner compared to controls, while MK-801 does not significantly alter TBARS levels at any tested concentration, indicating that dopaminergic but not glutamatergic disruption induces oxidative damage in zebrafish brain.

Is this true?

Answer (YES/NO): NO